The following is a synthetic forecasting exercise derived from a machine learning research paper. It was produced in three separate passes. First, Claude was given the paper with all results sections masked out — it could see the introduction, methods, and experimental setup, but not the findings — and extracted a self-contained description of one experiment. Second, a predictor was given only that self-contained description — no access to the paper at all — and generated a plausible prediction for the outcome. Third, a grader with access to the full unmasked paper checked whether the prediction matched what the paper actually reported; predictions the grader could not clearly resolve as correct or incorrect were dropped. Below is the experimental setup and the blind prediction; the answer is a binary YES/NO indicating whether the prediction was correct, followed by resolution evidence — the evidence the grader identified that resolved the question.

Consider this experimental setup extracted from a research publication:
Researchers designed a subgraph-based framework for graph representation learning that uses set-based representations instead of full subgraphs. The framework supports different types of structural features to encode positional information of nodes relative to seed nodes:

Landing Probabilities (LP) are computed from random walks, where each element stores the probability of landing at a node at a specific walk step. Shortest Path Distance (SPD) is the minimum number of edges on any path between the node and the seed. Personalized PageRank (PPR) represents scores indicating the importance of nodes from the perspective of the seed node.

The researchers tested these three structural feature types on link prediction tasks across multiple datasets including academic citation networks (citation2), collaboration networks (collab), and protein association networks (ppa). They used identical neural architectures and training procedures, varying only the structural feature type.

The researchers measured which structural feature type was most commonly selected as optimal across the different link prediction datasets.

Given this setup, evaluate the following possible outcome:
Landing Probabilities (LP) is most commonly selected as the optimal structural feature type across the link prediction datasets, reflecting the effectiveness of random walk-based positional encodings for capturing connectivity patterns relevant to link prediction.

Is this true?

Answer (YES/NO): YES